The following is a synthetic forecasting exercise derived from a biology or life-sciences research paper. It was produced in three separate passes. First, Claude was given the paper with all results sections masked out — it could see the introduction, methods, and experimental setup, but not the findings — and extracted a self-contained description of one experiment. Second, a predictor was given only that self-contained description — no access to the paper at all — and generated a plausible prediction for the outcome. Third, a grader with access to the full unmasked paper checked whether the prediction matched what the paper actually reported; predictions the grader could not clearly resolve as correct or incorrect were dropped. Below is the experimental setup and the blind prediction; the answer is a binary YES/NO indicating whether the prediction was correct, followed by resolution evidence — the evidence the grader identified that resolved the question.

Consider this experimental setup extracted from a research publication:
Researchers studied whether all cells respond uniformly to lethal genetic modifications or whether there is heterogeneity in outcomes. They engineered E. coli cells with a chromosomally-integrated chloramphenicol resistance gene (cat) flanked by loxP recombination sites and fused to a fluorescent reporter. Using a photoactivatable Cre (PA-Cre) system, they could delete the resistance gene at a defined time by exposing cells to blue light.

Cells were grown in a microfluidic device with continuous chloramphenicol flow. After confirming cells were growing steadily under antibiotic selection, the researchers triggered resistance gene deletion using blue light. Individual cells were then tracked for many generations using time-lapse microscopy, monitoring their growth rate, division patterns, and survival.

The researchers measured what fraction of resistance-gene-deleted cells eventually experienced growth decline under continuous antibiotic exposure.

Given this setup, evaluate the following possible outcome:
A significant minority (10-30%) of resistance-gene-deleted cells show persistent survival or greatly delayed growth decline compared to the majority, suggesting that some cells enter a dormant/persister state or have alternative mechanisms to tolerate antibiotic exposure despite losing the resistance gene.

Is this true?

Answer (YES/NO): NO